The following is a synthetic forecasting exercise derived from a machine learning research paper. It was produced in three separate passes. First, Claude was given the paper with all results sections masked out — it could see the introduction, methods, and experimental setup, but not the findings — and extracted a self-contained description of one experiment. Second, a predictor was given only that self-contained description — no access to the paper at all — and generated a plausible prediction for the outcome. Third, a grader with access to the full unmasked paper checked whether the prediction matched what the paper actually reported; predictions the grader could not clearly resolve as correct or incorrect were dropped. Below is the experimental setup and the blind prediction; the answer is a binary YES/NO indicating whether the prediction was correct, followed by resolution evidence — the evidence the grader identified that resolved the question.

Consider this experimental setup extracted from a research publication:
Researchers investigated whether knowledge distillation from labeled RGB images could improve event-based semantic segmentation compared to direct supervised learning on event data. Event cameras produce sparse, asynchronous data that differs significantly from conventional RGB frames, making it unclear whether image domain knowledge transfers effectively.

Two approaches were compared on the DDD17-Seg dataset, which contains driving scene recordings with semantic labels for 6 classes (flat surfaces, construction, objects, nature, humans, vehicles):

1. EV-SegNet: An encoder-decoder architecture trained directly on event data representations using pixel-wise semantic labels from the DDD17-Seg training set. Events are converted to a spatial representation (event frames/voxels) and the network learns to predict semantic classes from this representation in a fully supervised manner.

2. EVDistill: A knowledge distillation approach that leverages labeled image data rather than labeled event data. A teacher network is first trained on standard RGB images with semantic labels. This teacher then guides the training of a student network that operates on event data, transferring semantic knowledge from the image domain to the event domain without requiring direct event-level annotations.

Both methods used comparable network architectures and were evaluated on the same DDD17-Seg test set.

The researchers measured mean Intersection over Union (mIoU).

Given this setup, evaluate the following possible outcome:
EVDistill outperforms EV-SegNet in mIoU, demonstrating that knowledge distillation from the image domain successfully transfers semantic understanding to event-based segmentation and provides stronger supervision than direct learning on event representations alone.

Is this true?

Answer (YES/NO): YES